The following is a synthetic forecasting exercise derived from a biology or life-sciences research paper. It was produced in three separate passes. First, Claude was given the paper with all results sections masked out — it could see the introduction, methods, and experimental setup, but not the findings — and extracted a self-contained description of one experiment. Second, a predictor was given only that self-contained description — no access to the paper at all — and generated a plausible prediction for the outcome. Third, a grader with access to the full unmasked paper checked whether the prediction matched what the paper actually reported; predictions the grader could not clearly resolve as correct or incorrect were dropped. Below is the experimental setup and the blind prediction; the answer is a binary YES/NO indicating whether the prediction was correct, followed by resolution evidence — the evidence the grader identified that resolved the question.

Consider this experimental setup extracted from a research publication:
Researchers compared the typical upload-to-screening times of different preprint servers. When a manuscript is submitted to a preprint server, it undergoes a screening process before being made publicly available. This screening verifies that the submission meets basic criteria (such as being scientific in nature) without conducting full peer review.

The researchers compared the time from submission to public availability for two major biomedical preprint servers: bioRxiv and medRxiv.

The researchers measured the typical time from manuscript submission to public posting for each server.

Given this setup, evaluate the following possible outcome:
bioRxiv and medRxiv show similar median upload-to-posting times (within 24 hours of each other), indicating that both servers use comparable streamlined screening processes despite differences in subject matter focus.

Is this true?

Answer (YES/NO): NO